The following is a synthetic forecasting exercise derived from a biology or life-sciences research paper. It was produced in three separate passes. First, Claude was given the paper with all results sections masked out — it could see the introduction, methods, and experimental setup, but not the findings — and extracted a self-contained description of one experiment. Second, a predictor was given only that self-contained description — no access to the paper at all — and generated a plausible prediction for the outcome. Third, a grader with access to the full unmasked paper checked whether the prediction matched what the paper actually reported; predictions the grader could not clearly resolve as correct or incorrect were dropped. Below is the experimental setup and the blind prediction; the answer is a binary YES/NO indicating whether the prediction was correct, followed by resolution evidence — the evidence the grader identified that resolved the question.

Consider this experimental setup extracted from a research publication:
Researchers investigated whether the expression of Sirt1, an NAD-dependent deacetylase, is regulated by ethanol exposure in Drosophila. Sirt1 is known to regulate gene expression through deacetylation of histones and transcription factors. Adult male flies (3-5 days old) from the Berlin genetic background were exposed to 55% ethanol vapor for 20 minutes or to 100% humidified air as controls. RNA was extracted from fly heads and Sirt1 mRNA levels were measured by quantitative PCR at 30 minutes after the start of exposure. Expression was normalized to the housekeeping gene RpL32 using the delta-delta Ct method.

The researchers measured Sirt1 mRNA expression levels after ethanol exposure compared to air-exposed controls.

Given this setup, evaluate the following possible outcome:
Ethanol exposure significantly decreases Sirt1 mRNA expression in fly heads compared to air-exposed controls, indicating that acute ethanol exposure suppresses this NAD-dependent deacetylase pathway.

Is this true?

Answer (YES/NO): YES